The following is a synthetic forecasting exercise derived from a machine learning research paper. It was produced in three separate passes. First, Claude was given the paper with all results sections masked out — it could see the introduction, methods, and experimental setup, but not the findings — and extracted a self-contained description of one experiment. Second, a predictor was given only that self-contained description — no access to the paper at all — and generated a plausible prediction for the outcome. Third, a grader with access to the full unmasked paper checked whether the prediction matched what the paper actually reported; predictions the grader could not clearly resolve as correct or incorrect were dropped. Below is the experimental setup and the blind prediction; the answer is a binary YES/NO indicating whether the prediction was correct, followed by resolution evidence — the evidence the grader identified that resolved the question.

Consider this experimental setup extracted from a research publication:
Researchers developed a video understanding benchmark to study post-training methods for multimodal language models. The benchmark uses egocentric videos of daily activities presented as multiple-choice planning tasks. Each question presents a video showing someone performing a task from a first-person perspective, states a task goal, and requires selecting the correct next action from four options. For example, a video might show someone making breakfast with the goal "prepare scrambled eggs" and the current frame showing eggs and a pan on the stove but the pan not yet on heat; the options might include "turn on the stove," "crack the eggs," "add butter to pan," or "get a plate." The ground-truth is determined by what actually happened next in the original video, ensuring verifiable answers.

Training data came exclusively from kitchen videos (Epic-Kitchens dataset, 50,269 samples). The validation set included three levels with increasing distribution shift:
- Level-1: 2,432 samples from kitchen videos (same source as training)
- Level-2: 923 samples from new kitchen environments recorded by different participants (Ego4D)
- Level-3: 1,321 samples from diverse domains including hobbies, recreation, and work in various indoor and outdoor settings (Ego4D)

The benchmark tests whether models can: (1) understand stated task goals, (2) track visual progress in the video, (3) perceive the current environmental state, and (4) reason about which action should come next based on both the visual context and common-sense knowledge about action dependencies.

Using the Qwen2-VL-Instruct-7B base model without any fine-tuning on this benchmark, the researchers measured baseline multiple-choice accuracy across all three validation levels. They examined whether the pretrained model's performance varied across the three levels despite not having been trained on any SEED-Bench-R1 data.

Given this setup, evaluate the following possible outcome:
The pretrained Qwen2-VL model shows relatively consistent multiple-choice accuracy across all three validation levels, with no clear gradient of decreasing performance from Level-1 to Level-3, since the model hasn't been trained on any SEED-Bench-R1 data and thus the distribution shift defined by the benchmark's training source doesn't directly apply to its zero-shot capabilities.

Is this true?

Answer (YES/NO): NO